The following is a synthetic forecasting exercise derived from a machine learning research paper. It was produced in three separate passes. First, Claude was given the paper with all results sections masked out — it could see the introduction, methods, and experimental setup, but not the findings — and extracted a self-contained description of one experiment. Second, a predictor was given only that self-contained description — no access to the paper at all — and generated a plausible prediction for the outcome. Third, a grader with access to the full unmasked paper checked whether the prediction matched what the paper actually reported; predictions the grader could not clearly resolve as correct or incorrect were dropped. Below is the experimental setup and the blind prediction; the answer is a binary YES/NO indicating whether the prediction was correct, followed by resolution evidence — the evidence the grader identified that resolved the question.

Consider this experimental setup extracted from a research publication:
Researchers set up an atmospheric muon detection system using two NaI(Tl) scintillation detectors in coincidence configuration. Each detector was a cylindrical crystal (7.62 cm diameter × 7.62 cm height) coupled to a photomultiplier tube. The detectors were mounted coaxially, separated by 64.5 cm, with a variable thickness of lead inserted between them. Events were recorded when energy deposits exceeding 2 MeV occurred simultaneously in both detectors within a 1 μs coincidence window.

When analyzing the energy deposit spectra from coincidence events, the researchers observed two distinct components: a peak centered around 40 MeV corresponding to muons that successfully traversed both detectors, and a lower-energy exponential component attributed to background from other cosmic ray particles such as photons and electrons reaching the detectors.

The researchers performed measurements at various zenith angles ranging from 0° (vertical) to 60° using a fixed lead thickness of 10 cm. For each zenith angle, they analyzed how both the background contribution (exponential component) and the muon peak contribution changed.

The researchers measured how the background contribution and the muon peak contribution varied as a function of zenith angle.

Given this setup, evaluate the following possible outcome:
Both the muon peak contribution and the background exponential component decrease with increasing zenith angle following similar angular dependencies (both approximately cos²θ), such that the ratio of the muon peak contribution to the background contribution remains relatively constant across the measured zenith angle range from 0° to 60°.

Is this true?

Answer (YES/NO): NO